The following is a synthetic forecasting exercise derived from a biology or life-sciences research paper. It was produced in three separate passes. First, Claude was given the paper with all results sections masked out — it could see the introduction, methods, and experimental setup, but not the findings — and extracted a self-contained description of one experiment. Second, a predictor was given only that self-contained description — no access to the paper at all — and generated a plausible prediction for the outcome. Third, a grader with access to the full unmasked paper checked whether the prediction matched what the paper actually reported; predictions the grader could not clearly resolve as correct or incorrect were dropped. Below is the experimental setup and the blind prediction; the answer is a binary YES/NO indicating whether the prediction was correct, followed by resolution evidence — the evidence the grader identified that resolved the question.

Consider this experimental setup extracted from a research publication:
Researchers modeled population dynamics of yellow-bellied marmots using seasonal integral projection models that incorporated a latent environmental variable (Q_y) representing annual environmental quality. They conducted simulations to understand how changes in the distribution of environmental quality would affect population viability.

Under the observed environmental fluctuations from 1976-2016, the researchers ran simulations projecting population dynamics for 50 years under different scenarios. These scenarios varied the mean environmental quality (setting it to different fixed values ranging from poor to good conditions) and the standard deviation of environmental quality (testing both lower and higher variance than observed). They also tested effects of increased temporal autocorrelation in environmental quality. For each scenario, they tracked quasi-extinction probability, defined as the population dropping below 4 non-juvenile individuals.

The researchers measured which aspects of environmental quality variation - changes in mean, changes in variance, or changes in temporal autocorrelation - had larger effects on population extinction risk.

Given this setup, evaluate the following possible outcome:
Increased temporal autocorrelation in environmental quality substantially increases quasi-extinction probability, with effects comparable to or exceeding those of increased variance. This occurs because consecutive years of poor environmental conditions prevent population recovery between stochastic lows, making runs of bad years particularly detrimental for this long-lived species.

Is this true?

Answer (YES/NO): NO